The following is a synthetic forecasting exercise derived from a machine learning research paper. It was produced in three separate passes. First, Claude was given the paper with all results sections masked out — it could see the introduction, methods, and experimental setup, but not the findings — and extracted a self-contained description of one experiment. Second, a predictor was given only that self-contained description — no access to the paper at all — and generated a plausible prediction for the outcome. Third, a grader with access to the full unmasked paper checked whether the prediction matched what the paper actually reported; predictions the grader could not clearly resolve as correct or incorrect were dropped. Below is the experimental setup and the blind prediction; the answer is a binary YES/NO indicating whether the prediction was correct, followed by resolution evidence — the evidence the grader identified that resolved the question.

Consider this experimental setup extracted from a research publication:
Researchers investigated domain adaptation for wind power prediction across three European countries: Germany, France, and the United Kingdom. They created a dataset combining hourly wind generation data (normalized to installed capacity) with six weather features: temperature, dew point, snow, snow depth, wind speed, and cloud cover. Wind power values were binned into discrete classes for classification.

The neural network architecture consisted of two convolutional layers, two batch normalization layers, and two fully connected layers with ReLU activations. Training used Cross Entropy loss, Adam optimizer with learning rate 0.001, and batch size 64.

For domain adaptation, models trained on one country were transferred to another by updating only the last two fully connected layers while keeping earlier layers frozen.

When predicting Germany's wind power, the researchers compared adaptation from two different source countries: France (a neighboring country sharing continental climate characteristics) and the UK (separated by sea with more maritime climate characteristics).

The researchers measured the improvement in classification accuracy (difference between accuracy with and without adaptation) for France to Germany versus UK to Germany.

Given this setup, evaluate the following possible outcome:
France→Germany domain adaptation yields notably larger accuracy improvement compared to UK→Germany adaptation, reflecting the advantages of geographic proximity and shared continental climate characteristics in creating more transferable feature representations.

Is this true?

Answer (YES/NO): NO